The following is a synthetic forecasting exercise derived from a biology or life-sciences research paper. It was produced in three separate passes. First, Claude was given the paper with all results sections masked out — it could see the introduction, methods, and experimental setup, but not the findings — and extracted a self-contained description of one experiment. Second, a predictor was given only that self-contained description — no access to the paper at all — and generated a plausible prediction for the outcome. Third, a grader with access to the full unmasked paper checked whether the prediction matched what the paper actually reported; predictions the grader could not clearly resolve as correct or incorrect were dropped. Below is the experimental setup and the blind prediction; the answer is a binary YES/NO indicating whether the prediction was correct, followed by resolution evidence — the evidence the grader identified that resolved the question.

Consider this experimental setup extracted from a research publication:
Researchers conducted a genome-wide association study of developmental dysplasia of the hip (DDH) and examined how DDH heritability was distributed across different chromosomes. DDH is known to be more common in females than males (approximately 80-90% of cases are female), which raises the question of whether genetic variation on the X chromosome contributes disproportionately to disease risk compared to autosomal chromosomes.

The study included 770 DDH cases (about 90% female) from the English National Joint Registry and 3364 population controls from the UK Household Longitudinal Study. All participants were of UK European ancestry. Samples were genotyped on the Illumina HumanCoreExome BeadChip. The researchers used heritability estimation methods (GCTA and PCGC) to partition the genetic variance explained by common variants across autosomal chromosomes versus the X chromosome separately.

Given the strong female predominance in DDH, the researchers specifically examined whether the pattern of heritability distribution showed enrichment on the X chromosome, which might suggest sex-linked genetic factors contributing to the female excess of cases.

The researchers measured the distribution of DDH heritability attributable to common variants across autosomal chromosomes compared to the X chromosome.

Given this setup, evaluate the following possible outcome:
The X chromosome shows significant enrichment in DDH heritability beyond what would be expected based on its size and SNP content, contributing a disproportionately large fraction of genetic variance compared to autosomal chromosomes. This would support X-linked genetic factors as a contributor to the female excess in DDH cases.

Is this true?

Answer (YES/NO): NO